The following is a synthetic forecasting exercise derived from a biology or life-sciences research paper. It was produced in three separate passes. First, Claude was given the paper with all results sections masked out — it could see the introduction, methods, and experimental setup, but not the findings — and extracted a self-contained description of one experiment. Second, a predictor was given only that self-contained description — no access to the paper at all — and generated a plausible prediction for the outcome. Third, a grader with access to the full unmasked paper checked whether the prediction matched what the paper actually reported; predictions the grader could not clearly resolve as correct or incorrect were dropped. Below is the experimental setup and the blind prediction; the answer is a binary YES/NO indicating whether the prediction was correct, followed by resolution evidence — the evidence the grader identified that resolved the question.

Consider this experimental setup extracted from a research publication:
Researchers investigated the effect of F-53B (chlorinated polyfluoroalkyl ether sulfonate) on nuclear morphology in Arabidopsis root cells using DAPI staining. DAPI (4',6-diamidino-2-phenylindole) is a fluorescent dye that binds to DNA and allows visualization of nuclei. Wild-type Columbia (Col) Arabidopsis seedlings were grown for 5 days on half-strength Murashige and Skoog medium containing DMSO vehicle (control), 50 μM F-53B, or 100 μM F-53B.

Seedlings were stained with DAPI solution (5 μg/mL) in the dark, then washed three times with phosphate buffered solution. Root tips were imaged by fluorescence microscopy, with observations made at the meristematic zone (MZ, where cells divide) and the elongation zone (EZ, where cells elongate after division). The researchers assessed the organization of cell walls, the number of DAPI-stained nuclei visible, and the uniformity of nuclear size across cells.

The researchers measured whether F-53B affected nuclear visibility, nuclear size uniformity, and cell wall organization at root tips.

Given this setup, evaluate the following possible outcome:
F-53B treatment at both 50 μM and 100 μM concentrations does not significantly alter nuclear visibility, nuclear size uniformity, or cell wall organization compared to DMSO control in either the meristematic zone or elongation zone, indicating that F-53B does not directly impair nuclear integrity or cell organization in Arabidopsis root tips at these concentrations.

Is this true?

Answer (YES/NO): NO